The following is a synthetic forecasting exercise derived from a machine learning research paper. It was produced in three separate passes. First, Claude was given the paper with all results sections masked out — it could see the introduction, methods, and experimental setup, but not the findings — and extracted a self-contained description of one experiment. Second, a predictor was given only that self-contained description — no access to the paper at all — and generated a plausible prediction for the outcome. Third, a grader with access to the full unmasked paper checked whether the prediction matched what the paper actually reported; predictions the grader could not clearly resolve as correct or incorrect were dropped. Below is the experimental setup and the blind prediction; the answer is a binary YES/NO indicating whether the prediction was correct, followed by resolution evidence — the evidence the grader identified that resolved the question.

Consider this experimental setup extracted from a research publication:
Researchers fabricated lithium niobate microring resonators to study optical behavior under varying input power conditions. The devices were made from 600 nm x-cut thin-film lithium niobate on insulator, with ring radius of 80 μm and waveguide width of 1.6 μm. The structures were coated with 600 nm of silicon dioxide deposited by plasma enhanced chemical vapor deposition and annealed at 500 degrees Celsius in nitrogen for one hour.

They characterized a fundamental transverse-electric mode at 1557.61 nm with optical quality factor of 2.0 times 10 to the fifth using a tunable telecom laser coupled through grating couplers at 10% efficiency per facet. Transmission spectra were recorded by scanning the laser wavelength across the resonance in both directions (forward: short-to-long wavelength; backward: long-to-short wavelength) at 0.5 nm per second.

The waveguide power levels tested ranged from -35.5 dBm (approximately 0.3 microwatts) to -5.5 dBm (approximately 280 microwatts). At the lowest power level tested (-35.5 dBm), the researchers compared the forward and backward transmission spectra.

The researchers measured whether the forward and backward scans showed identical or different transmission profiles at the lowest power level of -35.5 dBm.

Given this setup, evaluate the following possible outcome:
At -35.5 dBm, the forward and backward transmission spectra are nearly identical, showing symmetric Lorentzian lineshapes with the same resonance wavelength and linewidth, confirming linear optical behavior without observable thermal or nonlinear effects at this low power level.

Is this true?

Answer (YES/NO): YES